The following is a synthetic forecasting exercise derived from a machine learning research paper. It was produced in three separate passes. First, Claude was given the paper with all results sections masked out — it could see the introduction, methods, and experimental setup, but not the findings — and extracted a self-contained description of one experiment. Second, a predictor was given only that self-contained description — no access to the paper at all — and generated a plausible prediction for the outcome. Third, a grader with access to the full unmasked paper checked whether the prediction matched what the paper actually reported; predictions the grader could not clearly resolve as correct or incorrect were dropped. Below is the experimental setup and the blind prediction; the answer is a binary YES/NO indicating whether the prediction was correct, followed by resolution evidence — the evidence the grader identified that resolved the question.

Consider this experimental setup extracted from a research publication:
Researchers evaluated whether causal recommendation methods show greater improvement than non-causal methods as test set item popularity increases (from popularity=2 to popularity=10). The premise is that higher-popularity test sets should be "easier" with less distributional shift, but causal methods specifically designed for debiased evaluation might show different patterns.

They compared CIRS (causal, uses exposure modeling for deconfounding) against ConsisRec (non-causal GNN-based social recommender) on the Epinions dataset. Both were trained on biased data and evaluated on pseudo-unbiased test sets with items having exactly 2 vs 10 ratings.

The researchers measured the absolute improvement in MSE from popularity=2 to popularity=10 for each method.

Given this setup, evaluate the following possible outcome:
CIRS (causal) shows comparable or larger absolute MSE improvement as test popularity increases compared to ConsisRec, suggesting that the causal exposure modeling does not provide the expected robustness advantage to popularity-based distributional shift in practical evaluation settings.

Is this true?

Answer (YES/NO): YES